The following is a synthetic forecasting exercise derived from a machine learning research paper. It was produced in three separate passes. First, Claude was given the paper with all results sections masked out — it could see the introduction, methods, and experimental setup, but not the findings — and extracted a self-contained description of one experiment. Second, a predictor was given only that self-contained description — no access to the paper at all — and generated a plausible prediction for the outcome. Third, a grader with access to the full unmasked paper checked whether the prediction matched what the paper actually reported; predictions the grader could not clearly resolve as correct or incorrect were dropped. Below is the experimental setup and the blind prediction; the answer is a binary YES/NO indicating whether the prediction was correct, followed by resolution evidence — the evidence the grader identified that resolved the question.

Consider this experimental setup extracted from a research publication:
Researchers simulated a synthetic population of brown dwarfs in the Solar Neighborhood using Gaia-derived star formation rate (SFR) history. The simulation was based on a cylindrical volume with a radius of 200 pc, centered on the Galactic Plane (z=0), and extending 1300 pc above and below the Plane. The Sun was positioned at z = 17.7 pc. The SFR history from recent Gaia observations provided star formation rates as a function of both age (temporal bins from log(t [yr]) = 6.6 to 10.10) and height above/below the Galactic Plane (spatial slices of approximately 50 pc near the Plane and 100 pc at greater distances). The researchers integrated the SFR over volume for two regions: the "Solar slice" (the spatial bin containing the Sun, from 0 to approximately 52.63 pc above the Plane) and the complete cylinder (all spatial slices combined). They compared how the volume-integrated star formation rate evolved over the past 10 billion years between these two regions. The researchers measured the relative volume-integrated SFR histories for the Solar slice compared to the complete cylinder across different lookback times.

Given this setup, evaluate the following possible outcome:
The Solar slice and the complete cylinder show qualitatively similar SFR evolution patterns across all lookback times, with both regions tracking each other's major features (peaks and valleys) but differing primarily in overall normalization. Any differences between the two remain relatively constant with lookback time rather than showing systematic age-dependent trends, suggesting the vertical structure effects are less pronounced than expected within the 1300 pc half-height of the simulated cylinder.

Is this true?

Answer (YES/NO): NO